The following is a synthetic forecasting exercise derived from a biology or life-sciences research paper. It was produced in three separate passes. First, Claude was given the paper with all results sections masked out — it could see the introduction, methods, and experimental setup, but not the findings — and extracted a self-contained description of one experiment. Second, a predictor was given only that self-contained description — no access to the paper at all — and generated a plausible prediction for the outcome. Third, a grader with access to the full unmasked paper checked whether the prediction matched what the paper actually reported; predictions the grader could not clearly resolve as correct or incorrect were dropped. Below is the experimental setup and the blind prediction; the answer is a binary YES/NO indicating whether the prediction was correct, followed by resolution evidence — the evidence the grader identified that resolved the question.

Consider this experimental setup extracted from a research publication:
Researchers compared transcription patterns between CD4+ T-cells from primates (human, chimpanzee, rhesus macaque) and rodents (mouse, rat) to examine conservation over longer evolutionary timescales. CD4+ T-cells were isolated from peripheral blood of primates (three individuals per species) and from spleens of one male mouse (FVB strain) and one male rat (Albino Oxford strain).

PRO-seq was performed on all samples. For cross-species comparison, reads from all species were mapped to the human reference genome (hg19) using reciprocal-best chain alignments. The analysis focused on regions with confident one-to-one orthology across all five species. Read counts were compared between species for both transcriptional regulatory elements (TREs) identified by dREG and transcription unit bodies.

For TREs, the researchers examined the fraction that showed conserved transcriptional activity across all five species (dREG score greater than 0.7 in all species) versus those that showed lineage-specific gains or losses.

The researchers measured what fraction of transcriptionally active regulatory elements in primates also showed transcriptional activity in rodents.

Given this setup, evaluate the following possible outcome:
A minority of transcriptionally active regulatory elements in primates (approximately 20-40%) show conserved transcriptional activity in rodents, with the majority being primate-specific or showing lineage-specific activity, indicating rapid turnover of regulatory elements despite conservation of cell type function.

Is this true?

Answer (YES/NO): YES